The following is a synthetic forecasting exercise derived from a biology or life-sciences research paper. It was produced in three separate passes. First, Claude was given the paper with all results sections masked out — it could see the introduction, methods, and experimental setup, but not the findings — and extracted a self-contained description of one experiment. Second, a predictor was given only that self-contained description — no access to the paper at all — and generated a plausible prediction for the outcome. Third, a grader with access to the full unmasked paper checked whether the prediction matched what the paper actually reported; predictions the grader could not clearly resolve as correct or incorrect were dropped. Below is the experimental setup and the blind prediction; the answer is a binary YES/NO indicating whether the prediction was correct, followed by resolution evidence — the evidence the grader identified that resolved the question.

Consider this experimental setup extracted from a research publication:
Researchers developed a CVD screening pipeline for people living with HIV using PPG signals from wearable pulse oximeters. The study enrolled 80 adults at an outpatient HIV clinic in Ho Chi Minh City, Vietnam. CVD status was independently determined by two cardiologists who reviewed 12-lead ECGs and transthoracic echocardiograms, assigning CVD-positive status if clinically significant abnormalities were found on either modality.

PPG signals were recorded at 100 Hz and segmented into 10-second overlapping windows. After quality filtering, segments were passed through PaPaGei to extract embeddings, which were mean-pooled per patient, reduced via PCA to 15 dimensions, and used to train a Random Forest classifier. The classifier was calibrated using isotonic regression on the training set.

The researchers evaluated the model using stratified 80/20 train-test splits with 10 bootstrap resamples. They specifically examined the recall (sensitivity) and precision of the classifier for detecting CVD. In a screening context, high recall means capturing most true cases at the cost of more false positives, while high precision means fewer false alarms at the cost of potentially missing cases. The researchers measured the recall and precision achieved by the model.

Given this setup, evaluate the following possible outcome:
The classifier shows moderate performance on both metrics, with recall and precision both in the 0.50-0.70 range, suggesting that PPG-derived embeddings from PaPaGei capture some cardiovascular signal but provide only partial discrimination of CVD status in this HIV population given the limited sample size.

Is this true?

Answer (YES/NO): NO